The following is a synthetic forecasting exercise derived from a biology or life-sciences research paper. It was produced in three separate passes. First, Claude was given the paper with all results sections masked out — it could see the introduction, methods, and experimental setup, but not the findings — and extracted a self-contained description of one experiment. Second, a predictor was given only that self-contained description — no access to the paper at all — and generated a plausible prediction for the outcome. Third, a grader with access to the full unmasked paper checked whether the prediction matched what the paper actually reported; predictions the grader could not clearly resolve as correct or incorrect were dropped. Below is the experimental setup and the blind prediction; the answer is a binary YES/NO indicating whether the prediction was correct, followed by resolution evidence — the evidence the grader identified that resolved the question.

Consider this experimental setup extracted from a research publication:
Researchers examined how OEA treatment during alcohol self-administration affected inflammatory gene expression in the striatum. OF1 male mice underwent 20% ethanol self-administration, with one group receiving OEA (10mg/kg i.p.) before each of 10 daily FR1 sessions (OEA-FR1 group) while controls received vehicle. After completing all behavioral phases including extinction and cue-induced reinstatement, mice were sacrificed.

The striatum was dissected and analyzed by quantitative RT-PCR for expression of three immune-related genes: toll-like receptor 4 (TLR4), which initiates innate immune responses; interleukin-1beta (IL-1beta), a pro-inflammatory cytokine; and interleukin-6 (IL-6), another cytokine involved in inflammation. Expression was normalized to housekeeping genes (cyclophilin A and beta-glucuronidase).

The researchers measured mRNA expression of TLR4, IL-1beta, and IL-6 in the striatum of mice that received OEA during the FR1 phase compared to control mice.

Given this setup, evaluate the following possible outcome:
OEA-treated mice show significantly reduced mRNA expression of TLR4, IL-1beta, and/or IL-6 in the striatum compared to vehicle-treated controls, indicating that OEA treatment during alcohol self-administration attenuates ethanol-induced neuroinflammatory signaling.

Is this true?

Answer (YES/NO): NO